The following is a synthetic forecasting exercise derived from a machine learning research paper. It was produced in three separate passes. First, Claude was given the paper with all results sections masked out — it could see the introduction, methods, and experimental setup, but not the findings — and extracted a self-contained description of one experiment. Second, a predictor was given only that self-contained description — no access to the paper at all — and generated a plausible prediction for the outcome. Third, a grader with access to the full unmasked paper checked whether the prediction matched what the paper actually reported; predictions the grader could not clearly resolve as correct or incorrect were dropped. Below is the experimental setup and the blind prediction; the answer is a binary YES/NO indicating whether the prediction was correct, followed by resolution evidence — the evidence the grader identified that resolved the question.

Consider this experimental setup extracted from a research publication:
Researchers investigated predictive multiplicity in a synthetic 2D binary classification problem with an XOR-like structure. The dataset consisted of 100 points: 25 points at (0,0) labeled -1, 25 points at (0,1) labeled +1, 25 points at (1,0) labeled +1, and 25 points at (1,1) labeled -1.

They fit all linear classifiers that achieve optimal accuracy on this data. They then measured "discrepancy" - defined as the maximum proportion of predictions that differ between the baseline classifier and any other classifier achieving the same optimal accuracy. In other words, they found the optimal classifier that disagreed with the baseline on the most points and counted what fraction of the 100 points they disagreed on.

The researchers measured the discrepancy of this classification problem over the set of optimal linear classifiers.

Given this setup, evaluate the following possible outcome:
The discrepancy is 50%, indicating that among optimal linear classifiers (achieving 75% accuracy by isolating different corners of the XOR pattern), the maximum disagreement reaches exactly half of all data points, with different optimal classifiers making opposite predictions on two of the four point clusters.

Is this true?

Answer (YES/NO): YES